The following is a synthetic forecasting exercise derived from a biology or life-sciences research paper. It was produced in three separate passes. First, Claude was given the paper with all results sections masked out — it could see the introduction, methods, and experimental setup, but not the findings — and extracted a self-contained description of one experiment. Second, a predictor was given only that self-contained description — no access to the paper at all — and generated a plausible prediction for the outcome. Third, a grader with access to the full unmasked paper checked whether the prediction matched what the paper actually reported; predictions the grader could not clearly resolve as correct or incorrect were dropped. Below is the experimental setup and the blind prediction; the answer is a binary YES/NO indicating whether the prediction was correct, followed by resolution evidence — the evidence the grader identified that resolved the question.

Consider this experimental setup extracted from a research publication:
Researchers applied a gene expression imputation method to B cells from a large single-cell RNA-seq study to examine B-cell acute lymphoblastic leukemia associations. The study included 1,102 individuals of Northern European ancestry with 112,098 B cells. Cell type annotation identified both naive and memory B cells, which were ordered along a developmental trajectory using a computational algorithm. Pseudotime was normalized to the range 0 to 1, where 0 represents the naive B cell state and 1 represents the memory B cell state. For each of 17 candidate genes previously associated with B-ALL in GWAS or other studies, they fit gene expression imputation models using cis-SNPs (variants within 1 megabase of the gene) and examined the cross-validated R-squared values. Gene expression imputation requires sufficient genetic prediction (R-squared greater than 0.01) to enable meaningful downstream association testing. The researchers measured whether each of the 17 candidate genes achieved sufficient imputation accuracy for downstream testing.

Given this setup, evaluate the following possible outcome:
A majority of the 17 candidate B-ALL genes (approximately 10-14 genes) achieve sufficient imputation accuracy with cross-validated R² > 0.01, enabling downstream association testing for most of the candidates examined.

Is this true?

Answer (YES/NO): NO